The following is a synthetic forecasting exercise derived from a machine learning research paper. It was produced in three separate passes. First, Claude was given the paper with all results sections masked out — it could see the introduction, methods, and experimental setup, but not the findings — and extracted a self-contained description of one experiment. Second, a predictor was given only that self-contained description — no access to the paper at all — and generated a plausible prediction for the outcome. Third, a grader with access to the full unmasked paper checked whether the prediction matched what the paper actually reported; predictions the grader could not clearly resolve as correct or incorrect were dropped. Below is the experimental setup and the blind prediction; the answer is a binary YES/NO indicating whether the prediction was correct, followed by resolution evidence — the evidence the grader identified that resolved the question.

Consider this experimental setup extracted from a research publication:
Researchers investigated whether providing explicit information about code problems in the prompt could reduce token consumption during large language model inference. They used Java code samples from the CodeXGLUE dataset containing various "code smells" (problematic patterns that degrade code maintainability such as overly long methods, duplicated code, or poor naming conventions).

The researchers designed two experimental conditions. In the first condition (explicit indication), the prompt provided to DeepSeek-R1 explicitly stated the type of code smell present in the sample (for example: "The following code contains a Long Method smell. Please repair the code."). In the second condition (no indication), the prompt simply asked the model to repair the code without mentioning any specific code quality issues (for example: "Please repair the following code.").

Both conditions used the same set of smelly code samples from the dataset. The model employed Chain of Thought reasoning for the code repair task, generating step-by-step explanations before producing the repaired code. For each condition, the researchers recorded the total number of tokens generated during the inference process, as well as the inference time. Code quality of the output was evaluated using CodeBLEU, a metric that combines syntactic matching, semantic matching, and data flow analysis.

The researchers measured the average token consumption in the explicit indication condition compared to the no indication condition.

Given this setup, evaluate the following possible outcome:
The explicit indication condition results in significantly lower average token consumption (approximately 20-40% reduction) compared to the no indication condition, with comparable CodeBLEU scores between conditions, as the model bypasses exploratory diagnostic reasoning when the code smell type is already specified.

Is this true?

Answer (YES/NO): YES